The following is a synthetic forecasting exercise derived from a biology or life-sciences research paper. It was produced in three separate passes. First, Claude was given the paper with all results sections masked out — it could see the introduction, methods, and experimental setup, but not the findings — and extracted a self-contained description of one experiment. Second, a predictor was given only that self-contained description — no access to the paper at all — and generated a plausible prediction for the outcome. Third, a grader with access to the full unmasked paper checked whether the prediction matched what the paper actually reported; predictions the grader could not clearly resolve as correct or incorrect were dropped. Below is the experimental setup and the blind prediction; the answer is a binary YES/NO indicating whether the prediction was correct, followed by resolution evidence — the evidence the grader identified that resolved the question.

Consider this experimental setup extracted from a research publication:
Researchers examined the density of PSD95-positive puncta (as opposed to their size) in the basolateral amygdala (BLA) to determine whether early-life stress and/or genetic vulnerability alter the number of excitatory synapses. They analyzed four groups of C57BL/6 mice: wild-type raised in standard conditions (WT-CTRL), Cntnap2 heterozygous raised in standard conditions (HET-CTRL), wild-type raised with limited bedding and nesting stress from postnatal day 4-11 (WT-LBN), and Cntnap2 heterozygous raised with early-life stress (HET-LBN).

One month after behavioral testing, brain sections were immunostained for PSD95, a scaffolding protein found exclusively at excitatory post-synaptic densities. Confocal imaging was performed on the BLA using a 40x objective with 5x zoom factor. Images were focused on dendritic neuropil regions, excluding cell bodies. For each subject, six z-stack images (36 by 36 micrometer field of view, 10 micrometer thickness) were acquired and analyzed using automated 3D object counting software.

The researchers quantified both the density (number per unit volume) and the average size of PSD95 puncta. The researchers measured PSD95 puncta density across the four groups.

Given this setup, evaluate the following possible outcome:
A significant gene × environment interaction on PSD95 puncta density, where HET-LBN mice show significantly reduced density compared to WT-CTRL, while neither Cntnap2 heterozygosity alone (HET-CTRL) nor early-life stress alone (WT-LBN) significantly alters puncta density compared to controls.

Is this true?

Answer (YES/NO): NO